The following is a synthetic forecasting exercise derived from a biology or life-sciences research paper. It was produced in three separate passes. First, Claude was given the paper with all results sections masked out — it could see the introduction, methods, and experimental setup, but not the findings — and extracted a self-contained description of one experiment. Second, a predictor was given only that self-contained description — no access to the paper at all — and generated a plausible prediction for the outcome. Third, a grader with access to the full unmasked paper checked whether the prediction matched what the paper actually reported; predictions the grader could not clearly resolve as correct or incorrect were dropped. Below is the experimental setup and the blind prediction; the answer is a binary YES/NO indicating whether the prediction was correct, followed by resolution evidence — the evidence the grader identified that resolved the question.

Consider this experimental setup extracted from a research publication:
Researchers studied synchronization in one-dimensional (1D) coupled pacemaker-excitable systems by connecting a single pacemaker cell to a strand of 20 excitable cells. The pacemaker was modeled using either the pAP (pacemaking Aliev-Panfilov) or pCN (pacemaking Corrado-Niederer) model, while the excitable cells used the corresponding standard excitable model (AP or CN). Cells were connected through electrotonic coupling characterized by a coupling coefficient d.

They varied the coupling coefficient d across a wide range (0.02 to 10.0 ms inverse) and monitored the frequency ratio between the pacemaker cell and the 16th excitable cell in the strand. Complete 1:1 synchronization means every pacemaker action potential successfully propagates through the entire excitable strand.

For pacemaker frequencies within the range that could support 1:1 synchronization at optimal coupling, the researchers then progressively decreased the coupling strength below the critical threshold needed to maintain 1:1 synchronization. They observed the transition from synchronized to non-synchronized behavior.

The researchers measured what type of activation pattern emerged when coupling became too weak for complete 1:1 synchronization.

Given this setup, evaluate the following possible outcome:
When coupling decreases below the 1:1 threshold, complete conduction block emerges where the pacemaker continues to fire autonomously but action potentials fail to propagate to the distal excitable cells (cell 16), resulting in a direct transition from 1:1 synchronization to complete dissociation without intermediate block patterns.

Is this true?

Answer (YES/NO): NO